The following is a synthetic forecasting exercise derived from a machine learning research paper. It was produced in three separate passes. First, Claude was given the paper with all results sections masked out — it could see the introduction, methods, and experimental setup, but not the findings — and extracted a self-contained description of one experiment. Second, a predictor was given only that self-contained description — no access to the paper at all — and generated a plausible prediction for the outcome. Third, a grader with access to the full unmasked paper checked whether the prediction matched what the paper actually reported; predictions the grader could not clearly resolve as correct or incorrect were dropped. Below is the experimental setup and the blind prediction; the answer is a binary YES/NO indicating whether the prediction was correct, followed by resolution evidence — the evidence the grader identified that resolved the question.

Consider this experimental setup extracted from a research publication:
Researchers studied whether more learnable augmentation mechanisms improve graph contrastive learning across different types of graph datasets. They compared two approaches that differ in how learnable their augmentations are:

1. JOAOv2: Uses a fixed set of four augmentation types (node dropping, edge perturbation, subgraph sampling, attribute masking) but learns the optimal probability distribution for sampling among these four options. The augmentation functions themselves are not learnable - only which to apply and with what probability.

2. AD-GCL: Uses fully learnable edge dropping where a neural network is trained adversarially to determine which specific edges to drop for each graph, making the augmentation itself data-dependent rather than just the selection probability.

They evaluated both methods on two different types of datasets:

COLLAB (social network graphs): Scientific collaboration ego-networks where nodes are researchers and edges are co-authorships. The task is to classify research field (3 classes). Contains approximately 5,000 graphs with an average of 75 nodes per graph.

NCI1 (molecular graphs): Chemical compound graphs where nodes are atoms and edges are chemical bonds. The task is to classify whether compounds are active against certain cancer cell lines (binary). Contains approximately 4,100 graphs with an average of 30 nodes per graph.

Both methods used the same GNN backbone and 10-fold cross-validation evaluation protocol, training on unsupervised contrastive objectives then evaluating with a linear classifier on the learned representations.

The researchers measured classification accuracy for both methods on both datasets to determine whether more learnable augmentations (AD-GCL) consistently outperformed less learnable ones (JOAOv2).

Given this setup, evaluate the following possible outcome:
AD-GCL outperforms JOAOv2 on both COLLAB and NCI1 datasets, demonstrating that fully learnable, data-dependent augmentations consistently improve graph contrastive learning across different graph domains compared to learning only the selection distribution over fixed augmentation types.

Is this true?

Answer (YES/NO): NO